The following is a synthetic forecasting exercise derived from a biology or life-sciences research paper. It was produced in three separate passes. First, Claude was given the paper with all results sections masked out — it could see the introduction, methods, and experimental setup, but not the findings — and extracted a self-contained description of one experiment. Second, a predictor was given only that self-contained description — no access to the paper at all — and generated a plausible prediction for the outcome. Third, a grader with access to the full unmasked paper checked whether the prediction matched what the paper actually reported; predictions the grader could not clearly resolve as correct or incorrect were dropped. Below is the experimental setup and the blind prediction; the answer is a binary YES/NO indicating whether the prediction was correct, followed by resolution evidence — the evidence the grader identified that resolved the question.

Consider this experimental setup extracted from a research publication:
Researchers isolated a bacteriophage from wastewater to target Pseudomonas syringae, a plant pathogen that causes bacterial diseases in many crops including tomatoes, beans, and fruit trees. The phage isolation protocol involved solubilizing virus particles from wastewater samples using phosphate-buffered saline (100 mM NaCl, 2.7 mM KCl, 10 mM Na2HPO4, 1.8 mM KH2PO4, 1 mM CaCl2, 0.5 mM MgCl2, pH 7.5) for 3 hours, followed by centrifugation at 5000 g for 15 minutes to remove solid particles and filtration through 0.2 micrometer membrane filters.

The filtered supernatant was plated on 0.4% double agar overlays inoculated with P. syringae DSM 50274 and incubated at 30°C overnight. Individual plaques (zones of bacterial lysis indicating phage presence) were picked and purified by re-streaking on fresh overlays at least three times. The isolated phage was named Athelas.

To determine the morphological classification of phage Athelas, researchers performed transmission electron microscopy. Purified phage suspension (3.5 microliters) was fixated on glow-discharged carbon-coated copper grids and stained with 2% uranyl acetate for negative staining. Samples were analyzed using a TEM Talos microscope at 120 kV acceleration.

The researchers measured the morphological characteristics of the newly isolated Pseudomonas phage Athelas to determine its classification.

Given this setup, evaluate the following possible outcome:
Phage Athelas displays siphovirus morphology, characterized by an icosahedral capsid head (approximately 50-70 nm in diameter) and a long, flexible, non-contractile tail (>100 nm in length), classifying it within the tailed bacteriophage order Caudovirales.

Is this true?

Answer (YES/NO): NO